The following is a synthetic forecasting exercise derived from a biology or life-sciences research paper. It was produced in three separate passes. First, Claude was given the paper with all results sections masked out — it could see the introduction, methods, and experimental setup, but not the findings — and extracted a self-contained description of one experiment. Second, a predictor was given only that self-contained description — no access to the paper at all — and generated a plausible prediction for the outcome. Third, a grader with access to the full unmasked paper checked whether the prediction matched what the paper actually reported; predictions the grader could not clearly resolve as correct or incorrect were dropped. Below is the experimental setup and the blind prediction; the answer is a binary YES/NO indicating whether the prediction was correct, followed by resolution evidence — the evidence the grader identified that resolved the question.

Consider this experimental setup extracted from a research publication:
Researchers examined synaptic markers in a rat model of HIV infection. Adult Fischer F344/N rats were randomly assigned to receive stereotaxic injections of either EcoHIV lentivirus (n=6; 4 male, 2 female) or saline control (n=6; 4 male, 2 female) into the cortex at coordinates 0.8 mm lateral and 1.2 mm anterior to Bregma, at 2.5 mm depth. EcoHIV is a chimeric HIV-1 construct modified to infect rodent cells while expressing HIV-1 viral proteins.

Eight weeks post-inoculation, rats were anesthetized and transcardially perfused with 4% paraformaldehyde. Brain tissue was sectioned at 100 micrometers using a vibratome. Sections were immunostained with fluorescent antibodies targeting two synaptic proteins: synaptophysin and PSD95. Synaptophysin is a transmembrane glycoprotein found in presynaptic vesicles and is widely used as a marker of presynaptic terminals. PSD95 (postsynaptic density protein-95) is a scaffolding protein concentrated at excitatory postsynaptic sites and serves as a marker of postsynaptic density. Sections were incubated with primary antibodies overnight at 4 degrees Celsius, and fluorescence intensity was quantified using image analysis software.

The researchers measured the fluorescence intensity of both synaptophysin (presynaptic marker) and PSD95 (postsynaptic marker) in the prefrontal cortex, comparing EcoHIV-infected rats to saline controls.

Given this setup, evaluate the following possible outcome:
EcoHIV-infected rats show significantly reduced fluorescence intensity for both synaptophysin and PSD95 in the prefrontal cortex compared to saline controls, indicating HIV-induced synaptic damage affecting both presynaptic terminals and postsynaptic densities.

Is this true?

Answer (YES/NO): YES